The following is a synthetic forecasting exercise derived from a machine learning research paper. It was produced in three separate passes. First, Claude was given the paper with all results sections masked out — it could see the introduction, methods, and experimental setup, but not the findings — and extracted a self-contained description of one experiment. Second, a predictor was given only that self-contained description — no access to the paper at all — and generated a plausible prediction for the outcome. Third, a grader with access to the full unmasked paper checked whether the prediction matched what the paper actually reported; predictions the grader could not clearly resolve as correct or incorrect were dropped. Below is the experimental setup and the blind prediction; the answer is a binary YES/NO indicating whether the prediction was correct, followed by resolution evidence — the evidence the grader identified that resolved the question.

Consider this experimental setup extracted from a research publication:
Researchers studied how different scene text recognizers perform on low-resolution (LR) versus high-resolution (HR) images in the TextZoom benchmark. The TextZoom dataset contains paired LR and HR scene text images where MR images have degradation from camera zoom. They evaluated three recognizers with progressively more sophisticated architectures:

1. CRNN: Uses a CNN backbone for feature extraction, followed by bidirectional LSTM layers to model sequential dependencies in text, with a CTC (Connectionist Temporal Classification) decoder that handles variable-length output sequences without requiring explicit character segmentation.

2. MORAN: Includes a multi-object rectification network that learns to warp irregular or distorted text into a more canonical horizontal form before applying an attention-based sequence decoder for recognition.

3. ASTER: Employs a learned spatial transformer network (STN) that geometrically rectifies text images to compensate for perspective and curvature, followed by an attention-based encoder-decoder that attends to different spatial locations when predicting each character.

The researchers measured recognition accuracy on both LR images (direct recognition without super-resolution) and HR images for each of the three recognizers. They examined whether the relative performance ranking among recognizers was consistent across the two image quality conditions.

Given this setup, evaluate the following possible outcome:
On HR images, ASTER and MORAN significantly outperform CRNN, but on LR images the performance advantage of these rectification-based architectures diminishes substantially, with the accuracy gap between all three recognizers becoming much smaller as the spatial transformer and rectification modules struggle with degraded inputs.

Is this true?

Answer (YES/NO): NO